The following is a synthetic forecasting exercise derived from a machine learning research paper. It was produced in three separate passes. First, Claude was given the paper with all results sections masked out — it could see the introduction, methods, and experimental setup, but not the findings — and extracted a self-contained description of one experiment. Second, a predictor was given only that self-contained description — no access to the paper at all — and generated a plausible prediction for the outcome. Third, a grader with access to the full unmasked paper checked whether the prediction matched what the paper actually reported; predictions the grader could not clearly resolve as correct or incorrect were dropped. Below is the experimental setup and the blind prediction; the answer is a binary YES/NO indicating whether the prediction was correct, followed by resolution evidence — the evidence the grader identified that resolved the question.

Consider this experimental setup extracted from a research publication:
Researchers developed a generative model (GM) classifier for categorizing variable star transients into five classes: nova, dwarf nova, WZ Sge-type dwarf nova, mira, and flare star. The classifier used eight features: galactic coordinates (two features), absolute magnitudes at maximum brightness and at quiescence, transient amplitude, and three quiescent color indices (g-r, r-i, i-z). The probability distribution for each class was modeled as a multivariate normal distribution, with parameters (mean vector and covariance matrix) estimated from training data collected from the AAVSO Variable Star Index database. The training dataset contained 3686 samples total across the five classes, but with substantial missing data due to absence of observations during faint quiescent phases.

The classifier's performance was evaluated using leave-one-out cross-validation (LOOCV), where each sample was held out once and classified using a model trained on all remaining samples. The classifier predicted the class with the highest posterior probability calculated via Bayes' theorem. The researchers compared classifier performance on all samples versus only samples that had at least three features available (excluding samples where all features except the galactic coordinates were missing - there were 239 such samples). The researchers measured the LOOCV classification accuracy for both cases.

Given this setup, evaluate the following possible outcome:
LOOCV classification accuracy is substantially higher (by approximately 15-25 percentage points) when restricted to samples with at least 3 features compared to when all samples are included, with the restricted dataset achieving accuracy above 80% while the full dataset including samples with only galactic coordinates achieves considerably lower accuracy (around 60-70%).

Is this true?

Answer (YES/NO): NO